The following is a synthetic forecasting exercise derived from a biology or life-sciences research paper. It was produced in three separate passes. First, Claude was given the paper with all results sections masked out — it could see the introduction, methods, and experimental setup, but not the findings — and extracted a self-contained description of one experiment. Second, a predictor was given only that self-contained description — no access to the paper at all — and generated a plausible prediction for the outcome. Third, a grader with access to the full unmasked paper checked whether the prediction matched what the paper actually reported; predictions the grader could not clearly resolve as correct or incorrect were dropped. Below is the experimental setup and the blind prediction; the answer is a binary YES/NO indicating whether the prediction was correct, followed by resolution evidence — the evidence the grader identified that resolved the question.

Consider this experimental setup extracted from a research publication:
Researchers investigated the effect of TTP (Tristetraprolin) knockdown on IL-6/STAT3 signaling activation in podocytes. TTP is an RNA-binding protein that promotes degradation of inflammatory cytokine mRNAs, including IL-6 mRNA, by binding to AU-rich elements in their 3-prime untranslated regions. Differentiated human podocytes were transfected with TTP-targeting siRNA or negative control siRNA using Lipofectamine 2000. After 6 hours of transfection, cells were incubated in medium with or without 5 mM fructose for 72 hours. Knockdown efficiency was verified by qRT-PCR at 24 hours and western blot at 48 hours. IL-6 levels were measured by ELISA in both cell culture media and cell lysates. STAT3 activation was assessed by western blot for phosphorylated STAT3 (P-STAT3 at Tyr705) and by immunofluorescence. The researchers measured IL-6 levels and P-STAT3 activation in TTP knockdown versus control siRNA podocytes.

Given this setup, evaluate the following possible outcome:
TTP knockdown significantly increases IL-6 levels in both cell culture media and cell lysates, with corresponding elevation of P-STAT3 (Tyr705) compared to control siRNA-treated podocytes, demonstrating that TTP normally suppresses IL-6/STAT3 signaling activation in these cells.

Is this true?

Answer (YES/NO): NO